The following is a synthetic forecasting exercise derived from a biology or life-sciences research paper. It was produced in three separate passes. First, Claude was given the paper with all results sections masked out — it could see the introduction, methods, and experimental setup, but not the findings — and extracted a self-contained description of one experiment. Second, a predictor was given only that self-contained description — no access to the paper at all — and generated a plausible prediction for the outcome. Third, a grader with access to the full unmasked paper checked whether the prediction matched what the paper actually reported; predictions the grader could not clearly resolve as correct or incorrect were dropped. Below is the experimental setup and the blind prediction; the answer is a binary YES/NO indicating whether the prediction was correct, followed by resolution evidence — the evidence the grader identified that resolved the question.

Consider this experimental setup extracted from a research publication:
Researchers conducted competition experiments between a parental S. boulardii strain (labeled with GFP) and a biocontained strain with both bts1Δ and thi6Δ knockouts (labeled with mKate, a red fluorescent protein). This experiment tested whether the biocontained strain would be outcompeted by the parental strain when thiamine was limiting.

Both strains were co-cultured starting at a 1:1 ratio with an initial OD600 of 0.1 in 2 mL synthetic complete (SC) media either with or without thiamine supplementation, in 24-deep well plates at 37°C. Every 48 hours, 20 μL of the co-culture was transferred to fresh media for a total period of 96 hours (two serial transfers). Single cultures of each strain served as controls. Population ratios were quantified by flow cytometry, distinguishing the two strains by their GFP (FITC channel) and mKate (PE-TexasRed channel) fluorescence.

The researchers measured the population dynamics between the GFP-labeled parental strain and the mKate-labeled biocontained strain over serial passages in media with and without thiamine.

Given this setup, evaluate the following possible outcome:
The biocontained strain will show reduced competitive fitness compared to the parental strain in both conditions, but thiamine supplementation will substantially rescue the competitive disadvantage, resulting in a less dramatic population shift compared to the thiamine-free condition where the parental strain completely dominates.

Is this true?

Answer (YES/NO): NO